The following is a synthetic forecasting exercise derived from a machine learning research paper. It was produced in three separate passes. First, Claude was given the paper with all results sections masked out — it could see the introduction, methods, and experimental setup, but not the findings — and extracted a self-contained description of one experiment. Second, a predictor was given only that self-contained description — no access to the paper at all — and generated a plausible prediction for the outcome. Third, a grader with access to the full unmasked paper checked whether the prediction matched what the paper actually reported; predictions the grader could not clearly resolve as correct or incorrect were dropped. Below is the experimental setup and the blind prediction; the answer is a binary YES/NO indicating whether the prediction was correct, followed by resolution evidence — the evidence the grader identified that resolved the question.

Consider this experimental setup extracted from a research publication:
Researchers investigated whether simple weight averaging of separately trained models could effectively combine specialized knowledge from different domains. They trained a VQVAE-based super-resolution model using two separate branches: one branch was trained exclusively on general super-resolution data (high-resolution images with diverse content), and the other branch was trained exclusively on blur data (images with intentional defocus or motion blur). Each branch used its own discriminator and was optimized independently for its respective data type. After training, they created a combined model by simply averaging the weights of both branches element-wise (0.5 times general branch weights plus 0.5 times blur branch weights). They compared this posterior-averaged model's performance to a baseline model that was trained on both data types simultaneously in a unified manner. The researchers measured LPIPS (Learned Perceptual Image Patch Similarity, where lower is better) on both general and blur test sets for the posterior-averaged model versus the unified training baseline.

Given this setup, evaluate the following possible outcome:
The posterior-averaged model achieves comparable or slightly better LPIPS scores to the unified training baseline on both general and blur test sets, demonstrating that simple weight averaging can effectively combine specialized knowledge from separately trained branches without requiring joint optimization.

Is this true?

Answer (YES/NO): NO